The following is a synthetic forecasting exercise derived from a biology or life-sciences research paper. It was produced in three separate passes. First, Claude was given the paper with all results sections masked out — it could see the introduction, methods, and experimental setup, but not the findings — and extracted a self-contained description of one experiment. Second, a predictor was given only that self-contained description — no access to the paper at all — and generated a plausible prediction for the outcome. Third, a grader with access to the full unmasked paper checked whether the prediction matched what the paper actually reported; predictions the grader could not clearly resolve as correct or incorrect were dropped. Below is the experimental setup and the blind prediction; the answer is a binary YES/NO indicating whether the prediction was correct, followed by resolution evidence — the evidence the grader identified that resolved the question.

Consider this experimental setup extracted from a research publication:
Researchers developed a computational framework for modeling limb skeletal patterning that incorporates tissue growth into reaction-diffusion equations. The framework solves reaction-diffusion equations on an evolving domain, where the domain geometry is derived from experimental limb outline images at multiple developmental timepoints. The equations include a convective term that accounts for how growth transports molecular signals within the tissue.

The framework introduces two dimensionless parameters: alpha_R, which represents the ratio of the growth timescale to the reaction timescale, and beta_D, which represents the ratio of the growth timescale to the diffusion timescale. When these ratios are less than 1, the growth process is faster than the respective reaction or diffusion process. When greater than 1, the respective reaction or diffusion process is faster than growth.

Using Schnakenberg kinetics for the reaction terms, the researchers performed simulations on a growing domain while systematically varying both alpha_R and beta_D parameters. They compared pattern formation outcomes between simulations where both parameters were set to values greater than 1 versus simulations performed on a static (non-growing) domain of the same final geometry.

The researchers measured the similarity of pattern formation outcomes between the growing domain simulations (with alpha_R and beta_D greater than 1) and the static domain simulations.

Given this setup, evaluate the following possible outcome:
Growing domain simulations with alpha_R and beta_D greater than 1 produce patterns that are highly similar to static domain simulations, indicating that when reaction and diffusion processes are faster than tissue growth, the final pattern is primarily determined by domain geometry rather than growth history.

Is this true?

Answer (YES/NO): YES